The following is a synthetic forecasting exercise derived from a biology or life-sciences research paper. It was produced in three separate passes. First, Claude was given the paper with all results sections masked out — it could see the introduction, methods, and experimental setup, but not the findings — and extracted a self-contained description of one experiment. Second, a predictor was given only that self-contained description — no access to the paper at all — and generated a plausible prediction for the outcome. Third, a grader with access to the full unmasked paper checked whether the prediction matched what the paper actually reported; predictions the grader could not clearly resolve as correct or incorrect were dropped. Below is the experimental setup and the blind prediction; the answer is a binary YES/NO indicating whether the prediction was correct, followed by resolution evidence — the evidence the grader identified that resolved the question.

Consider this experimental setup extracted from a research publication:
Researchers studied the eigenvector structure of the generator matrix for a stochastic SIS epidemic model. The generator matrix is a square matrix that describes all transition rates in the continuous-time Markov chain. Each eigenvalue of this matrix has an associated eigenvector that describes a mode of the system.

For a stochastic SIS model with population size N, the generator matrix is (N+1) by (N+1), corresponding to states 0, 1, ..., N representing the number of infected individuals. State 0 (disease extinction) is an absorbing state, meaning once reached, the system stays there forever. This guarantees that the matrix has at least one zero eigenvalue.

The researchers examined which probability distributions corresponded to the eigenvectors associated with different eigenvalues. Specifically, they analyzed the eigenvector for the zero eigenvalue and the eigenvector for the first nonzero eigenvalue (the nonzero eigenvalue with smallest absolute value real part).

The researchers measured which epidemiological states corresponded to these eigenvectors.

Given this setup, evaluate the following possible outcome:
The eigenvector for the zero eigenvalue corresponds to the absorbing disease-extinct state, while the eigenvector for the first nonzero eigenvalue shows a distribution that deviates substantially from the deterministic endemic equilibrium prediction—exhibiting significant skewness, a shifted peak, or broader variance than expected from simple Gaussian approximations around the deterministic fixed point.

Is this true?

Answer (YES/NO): NO